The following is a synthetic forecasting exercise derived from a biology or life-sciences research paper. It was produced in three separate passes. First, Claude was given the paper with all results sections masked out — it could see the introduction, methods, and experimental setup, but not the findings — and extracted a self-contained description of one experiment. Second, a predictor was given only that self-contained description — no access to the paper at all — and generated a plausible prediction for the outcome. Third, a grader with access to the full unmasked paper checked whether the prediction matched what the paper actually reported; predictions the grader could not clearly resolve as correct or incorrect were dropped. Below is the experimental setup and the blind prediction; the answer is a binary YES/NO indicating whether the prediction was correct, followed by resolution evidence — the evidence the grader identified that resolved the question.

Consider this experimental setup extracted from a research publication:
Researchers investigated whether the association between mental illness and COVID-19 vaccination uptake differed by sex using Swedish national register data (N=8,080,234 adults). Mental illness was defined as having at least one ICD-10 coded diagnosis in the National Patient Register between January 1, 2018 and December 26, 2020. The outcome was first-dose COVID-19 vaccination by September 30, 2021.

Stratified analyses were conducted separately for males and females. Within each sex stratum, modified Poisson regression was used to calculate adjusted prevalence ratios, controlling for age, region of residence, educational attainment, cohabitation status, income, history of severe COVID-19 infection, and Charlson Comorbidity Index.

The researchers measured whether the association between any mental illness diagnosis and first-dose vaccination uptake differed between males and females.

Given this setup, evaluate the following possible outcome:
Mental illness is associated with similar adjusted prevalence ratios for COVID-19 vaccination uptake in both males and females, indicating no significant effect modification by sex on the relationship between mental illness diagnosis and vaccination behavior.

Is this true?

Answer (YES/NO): YES